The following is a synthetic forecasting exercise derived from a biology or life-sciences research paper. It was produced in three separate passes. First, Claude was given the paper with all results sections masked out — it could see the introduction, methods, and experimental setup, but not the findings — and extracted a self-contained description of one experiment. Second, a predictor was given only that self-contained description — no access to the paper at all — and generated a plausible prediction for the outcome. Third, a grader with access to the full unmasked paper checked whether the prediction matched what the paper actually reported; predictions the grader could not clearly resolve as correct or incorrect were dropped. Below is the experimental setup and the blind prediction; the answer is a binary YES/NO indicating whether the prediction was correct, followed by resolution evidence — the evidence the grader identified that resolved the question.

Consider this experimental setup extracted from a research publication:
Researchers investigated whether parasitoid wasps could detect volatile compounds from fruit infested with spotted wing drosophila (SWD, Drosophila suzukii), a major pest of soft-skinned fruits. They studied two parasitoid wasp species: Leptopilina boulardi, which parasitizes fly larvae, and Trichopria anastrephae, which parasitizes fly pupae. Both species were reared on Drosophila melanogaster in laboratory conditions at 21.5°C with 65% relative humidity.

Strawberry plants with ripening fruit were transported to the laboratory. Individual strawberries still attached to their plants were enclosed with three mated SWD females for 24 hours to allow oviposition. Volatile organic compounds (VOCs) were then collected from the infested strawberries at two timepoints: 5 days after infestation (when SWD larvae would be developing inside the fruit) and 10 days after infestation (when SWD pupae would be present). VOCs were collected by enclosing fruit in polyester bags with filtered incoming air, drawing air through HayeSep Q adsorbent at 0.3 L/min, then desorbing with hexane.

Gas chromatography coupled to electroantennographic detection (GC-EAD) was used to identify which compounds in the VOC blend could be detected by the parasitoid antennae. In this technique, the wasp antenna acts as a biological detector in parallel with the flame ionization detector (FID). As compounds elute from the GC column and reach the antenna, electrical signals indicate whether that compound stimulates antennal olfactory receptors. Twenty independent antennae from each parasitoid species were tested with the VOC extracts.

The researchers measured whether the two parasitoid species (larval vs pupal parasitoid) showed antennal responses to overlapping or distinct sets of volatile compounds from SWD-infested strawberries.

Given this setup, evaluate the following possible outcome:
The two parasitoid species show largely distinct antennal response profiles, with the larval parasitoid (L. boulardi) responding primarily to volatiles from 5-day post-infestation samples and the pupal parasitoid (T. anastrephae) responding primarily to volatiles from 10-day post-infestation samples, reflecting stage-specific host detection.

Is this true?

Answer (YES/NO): NO